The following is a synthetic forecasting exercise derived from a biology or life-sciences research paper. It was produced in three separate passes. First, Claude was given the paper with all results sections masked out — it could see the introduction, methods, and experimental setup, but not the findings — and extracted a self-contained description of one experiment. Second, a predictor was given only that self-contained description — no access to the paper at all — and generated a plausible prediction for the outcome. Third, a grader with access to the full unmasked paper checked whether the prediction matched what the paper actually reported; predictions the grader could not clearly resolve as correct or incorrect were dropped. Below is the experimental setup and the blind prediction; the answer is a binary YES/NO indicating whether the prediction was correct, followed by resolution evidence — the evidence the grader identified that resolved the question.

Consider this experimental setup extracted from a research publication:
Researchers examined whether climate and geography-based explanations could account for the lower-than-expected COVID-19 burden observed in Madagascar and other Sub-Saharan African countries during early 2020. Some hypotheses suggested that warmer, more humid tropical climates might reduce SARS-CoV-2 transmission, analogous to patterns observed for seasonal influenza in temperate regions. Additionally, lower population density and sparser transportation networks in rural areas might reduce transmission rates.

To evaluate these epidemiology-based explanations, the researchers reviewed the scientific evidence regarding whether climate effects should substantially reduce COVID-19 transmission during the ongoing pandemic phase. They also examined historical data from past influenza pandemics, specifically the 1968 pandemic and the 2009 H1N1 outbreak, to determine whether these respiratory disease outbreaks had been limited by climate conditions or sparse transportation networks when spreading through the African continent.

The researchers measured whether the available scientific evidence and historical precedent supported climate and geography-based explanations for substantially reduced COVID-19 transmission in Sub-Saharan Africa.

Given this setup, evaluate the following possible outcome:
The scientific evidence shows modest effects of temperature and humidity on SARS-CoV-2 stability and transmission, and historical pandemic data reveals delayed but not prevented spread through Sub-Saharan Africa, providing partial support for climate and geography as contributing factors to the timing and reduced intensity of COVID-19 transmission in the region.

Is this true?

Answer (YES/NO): NO